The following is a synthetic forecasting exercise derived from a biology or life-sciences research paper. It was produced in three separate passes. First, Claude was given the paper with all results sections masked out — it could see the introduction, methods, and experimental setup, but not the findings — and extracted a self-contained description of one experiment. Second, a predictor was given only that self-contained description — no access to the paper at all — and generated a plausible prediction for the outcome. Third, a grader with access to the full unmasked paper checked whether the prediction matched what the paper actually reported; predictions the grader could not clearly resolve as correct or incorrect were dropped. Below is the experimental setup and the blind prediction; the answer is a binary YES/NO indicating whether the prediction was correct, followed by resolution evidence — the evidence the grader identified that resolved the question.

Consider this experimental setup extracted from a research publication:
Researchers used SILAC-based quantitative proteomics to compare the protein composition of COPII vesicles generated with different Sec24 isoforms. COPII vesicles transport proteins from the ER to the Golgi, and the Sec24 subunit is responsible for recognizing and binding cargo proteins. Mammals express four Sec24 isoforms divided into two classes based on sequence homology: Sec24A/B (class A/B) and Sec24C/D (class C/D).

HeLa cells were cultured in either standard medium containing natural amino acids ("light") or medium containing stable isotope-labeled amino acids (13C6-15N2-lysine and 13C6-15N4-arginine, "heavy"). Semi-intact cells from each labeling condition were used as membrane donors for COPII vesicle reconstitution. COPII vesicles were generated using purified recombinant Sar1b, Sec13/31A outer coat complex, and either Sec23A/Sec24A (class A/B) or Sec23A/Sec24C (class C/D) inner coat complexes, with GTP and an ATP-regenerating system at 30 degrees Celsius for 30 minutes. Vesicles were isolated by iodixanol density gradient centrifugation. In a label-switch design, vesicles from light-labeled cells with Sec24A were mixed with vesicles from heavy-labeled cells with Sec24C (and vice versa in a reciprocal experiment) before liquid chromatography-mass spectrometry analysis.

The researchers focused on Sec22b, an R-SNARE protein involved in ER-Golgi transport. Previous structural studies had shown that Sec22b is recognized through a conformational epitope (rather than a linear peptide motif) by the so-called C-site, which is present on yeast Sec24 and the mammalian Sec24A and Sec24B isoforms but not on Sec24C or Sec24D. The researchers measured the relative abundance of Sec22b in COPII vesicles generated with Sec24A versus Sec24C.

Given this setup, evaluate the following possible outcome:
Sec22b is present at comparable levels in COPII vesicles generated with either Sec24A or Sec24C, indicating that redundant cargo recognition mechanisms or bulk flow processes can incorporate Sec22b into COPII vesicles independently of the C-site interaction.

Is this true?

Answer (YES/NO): NO